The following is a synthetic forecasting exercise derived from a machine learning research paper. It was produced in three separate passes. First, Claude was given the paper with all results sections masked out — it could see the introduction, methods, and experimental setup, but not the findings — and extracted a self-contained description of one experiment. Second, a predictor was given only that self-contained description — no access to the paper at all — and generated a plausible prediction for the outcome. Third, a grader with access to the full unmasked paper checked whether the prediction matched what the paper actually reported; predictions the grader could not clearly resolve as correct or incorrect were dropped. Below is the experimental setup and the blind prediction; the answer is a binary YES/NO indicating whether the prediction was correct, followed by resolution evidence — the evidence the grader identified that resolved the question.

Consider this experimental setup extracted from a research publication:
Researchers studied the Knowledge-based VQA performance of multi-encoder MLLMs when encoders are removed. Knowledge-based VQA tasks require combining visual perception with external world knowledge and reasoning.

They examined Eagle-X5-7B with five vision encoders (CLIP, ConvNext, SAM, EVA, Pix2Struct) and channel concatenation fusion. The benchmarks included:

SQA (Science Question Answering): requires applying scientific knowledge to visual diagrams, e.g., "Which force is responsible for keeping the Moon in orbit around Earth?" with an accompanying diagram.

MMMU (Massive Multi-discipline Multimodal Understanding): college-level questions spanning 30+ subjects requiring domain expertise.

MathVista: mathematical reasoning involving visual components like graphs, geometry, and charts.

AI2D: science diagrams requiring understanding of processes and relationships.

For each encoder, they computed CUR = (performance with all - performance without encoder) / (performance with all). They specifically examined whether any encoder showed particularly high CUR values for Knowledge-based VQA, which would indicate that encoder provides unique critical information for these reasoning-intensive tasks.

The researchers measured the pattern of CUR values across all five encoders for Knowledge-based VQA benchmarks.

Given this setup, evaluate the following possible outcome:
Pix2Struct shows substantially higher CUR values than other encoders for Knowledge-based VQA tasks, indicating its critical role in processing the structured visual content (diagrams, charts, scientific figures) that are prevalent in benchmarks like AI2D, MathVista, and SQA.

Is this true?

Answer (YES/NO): NO